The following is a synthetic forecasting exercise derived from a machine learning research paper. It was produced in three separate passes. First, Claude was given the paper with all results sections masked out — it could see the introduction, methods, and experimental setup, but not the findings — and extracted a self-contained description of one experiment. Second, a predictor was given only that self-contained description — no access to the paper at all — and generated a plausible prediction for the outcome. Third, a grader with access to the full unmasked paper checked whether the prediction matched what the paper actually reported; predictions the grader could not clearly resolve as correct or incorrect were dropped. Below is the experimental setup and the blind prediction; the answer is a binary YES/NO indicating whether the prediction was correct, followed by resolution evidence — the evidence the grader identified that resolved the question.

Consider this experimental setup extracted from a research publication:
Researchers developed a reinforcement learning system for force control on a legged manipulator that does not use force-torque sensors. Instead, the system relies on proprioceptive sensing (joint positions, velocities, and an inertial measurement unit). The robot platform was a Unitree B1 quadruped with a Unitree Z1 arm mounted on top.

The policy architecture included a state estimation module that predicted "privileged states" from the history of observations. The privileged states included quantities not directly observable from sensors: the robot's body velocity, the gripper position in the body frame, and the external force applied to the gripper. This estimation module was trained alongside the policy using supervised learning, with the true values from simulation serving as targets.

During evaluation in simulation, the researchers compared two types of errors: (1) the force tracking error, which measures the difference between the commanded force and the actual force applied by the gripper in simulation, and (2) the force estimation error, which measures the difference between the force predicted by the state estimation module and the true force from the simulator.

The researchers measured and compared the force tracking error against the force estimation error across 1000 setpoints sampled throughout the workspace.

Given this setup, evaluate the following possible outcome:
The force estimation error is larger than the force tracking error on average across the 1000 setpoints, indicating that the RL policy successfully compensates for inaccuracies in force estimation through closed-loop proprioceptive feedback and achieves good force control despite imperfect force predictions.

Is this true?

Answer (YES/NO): NO